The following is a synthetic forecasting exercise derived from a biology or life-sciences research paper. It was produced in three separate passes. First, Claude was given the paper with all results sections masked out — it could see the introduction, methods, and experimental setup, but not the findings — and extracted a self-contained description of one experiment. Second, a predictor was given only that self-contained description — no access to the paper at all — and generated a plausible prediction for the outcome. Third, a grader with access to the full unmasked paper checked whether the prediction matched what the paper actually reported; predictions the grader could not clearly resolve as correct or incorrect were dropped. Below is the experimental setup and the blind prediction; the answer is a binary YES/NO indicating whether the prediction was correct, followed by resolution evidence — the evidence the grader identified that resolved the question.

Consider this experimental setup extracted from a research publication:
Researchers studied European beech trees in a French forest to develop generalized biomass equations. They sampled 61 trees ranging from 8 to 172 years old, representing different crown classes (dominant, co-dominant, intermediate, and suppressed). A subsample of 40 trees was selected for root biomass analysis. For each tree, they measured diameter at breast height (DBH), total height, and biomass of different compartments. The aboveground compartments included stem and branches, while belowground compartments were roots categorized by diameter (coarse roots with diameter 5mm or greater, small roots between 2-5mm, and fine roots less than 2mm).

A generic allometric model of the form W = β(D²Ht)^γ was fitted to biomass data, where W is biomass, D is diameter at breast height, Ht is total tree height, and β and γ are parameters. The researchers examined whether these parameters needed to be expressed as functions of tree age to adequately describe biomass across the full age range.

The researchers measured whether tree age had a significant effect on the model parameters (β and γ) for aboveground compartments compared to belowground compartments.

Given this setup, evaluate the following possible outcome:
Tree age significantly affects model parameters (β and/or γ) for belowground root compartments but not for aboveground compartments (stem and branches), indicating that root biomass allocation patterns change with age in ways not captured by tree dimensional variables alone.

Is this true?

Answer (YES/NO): NO